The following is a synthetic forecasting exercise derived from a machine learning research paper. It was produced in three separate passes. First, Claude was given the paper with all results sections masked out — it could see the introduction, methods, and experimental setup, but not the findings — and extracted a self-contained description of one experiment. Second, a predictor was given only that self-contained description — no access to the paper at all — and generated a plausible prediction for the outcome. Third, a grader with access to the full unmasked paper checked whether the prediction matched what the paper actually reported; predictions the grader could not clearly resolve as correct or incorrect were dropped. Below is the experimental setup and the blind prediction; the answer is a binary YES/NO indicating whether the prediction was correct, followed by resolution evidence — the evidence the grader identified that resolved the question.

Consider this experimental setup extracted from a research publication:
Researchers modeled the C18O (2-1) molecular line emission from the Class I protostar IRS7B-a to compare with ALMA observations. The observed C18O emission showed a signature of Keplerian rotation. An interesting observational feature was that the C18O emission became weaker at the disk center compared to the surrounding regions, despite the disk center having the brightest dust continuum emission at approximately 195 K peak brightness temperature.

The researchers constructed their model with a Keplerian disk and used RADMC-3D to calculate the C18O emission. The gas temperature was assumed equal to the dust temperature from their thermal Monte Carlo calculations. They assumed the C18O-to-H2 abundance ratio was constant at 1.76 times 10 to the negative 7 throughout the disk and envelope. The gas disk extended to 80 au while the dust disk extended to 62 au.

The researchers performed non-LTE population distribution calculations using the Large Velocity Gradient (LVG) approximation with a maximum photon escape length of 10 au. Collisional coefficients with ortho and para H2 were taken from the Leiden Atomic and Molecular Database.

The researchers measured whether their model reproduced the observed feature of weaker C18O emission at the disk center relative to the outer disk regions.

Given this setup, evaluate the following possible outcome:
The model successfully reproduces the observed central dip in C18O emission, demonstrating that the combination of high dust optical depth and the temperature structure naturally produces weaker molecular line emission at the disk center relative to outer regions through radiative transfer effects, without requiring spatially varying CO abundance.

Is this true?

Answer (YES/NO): YES